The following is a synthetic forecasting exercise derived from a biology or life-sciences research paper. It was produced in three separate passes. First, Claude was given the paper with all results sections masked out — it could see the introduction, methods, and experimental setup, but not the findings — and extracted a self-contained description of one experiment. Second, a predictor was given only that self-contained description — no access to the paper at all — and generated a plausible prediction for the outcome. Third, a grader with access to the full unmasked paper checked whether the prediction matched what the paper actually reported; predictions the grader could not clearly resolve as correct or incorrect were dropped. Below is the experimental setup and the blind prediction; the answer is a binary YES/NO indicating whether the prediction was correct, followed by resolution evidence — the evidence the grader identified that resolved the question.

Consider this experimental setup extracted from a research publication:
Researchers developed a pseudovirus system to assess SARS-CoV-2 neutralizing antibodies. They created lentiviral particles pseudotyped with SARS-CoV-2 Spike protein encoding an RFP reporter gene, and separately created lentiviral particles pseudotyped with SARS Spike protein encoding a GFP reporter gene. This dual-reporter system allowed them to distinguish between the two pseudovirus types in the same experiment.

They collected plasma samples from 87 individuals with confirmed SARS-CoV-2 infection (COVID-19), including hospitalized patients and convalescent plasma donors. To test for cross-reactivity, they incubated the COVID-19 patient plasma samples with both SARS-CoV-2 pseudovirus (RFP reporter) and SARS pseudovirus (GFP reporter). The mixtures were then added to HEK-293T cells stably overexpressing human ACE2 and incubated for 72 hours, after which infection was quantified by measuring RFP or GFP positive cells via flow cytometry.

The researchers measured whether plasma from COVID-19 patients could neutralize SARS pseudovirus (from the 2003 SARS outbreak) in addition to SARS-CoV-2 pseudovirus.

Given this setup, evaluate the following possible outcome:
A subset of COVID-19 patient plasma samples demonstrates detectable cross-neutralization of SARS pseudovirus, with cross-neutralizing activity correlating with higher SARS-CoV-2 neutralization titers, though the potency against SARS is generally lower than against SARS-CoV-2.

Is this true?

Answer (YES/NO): YES